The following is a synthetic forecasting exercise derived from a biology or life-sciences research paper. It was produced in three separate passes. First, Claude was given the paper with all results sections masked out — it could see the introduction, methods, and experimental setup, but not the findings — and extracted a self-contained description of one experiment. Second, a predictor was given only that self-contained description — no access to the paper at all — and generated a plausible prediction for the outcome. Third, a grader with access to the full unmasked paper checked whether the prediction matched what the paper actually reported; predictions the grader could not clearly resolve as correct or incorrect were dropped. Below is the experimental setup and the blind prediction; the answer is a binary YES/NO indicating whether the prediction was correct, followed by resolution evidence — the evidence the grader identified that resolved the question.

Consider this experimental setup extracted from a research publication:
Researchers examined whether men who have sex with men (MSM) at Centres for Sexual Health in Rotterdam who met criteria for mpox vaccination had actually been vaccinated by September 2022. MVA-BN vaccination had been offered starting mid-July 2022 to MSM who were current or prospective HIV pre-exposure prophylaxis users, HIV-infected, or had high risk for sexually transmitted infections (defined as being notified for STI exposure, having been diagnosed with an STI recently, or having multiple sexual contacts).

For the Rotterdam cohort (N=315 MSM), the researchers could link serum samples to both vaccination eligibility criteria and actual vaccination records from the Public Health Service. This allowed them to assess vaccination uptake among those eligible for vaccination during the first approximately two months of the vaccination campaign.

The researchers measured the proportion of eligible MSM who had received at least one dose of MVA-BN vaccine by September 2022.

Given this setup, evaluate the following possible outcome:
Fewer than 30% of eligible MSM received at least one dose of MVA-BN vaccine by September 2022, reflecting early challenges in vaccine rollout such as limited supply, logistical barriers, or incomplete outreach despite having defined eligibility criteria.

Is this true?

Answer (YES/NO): NO